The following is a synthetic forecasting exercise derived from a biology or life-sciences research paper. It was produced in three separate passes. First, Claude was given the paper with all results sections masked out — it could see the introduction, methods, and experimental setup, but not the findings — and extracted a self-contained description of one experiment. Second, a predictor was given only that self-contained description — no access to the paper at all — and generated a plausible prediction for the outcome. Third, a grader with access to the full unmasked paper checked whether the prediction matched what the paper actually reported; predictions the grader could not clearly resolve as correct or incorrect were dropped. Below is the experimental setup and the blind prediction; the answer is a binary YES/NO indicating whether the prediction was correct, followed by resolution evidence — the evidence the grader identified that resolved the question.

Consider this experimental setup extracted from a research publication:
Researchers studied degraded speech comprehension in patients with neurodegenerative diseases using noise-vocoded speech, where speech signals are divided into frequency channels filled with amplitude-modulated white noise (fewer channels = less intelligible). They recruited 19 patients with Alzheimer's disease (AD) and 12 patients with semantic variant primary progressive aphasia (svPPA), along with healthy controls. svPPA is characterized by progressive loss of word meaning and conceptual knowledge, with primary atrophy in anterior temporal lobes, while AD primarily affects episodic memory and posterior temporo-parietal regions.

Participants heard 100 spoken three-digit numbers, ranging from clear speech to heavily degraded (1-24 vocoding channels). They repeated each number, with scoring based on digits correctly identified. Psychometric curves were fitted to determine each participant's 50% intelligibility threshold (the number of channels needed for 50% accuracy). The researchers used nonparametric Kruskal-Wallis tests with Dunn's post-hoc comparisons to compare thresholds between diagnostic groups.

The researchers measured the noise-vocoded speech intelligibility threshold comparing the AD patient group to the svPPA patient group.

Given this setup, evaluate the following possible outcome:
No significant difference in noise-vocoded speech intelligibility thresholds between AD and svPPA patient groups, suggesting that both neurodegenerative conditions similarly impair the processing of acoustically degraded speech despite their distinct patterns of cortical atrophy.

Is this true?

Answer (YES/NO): NO